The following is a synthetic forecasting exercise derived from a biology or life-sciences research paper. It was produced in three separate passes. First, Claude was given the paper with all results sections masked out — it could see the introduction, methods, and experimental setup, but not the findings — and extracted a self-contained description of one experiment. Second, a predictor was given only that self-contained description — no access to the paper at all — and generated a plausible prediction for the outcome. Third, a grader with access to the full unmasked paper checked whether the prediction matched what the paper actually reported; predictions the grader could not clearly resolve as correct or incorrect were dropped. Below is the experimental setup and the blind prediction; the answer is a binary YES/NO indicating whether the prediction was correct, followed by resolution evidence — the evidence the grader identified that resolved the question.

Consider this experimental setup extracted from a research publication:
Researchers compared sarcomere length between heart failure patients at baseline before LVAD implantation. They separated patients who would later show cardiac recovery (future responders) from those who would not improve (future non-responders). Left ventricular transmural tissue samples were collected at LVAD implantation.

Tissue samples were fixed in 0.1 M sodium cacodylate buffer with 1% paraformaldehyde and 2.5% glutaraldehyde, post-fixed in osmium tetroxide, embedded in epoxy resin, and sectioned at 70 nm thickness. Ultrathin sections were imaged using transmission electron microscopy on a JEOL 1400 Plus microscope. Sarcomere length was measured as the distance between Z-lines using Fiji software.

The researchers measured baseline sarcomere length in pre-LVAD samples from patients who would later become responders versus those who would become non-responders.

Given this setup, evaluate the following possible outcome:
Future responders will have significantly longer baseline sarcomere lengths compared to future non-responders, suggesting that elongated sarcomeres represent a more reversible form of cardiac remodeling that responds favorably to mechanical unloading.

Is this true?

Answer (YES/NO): NO